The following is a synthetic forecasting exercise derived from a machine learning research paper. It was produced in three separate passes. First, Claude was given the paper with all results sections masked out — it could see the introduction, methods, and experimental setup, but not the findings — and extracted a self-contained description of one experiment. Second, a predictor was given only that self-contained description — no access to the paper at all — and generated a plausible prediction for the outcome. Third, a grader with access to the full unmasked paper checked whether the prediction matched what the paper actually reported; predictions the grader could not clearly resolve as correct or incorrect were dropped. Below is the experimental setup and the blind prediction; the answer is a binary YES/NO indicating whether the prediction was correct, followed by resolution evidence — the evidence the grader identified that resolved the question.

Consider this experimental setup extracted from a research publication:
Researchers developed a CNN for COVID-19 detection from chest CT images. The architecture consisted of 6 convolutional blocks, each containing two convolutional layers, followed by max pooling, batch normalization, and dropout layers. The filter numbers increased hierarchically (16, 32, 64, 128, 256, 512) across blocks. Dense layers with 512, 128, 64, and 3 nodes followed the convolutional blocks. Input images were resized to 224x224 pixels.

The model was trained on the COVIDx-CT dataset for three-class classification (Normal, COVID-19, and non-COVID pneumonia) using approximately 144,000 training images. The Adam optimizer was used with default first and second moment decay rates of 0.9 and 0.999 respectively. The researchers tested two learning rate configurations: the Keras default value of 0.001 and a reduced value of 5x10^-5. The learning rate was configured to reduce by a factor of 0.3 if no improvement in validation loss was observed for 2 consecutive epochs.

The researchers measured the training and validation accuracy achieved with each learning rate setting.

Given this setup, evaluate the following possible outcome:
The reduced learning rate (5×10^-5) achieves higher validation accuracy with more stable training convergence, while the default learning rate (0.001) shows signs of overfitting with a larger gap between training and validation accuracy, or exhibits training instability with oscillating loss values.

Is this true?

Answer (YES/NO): NO